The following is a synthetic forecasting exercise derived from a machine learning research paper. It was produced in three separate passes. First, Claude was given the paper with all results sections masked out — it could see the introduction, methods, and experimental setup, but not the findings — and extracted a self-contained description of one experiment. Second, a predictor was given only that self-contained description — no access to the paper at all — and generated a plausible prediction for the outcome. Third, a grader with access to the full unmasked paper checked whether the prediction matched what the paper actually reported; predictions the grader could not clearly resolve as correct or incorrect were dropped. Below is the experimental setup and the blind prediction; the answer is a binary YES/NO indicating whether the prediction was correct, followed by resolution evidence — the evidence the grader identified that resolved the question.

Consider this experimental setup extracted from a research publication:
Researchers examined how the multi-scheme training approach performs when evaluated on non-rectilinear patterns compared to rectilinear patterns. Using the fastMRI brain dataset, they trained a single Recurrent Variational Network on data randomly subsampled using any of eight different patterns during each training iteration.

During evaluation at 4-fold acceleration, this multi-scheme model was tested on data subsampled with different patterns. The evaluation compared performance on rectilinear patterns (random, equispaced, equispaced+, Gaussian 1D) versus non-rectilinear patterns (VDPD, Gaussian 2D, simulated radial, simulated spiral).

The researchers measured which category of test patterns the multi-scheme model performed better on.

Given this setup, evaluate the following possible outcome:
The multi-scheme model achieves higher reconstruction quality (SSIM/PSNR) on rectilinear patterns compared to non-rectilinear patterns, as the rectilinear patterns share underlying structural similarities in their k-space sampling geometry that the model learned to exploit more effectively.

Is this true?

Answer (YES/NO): NO